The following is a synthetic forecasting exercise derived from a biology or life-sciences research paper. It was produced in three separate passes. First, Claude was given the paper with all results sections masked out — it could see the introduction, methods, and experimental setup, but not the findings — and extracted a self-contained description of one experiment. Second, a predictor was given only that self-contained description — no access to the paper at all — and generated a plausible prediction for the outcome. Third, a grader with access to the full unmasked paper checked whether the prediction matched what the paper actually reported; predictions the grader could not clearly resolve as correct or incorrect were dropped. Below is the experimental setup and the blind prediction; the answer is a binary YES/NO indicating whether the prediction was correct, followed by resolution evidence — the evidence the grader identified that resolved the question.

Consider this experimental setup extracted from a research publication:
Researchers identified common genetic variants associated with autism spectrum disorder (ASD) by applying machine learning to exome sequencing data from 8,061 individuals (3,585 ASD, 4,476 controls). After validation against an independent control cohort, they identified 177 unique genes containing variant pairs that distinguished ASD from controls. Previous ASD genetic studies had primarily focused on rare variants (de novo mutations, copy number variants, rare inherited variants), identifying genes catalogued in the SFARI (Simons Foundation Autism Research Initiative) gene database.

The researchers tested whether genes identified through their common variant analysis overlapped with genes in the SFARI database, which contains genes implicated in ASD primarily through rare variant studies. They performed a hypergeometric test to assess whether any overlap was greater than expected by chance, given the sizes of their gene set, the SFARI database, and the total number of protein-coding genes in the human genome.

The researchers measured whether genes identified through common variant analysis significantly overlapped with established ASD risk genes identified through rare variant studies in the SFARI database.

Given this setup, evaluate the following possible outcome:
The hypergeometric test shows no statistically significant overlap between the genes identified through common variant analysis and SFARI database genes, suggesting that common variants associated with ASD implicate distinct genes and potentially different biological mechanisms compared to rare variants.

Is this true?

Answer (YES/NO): NO